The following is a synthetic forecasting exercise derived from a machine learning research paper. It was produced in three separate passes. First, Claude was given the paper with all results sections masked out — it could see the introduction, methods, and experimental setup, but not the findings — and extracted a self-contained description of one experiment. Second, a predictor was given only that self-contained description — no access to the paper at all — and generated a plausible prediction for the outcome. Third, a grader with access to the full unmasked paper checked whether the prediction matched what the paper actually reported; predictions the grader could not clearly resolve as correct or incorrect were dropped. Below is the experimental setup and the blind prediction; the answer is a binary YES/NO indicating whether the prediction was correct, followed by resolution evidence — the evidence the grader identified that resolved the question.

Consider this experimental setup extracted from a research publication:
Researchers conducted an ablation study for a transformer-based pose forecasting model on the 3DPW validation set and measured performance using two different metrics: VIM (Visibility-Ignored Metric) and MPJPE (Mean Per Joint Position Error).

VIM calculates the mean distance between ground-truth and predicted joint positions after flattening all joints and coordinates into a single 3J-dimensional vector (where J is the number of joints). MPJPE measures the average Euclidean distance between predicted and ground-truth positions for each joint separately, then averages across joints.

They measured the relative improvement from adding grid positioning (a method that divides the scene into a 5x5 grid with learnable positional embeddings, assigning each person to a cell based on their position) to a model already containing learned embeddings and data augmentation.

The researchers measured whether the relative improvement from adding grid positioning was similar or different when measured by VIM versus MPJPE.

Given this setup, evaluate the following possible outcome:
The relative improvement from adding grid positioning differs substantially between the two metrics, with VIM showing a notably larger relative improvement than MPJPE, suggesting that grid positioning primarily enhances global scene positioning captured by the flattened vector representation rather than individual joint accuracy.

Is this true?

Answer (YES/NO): NO